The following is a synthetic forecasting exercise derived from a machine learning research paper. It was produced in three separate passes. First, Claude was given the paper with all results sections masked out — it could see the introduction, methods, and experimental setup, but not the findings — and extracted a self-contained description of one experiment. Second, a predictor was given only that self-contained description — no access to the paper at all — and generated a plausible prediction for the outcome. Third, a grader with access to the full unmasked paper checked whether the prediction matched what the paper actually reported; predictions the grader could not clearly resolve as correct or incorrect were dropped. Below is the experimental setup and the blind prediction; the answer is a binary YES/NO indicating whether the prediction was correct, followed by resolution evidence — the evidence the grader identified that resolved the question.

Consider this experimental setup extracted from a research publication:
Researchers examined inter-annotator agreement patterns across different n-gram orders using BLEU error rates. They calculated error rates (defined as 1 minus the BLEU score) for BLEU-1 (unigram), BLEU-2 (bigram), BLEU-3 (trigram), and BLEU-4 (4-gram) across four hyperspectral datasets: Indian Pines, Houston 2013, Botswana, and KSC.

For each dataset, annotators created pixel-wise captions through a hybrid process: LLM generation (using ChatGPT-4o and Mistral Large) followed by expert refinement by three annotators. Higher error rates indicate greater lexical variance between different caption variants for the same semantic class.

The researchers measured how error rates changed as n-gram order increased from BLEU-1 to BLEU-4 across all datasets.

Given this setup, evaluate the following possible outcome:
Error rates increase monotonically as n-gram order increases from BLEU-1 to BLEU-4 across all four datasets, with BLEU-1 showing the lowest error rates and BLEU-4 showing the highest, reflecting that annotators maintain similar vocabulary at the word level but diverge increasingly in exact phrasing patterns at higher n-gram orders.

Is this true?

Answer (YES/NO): YES